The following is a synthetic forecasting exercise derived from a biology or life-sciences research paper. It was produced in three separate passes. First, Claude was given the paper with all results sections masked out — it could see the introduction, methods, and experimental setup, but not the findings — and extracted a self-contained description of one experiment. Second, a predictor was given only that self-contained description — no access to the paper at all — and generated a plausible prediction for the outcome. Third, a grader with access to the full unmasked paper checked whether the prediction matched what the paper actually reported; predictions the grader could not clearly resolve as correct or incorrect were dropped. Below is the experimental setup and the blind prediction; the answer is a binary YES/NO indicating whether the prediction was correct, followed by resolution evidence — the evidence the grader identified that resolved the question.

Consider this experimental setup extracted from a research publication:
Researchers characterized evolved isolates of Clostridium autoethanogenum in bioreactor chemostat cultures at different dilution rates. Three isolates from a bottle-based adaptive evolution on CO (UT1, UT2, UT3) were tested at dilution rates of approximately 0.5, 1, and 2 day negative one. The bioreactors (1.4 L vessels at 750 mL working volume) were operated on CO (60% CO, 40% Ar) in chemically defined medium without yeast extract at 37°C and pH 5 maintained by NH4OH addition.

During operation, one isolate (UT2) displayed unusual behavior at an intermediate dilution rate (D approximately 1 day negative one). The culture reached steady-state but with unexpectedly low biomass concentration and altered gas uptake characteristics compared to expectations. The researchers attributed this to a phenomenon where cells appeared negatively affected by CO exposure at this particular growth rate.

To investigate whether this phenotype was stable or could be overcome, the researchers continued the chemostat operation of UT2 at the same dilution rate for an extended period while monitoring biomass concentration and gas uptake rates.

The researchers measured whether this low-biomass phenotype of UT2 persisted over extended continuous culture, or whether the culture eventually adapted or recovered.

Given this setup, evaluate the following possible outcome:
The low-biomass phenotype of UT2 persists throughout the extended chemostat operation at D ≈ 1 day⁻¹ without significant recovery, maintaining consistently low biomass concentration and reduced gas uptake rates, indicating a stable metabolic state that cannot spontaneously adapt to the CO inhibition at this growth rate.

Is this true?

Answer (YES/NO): NO